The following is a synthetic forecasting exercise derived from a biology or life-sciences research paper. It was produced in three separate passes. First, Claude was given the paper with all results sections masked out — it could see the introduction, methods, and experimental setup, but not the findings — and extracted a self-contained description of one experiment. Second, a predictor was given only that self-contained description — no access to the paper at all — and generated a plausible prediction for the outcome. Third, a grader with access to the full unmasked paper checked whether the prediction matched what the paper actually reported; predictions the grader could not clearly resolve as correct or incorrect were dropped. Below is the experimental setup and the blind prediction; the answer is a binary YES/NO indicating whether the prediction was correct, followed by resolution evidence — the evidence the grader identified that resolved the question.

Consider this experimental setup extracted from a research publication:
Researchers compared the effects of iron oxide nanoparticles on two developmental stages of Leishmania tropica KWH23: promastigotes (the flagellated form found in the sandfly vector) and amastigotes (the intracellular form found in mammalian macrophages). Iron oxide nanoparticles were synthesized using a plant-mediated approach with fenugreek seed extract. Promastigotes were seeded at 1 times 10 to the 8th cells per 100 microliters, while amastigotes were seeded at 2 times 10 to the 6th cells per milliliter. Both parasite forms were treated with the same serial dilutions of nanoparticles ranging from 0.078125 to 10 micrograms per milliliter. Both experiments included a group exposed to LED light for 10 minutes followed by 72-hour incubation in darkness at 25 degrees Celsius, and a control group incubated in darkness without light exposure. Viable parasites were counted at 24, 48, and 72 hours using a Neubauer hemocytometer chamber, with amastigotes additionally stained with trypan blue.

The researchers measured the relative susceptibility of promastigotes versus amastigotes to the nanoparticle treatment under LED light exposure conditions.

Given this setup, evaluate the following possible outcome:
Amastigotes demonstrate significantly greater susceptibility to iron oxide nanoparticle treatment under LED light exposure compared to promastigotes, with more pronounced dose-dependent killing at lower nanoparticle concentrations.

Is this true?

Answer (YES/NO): NO